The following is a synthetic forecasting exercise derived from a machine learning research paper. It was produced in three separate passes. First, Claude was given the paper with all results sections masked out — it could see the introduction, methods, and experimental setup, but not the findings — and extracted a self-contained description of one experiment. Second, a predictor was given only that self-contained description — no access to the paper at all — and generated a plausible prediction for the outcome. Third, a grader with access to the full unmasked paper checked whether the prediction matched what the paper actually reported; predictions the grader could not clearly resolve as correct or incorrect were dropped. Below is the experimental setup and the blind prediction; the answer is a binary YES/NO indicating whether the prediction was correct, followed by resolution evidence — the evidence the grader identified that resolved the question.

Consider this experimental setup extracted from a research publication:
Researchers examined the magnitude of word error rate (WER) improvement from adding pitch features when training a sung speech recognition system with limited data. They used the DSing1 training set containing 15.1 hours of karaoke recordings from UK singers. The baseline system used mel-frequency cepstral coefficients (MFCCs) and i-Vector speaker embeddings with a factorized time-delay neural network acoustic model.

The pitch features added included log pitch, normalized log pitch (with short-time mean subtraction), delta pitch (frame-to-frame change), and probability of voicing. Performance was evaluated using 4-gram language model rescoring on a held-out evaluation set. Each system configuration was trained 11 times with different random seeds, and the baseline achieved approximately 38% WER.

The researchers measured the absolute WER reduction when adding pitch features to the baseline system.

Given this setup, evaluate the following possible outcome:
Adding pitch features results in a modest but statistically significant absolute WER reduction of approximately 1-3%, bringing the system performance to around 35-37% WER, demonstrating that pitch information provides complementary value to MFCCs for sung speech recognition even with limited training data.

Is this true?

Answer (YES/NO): YES